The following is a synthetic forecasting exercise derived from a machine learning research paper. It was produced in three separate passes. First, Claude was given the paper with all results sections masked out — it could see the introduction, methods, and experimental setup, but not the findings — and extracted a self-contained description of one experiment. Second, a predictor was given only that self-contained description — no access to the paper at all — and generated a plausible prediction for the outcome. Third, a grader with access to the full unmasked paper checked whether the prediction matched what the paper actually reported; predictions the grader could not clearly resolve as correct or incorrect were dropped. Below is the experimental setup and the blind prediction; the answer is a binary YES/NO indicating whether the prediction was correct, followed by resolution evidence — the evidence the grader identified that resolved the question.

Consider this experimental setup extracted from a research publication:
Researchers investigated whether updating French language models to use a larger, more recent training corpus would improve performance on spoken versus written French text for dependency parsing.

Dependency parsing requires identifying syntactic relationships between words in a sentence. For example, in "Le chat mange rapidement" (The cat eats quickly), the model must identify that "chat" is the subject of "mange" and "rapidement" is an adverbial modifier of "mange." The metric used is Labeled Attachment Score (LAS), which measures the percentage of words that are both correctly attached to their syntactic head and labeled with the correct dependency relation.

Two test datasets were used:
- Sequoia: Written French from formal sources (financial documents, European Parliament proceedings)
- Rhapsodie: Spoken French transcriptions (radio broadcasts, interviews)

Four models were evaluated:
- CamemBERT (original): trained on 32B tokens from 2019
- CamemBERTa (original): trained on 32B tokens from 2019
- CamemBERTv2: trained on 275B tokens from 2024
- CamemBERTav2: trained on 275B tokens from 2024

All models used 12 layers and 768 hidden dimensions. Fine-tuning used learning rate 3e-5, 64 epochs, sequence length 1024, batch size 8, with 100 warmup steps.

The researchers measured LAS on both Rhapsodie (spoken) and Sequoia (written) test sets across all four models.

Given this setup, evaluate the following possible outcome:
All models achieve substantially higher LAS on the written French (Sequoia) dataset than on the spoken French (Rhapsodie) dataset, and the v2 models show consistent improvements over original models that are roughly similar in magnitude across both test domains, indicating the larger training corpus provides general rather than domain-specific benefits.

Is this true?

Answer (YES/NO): NO